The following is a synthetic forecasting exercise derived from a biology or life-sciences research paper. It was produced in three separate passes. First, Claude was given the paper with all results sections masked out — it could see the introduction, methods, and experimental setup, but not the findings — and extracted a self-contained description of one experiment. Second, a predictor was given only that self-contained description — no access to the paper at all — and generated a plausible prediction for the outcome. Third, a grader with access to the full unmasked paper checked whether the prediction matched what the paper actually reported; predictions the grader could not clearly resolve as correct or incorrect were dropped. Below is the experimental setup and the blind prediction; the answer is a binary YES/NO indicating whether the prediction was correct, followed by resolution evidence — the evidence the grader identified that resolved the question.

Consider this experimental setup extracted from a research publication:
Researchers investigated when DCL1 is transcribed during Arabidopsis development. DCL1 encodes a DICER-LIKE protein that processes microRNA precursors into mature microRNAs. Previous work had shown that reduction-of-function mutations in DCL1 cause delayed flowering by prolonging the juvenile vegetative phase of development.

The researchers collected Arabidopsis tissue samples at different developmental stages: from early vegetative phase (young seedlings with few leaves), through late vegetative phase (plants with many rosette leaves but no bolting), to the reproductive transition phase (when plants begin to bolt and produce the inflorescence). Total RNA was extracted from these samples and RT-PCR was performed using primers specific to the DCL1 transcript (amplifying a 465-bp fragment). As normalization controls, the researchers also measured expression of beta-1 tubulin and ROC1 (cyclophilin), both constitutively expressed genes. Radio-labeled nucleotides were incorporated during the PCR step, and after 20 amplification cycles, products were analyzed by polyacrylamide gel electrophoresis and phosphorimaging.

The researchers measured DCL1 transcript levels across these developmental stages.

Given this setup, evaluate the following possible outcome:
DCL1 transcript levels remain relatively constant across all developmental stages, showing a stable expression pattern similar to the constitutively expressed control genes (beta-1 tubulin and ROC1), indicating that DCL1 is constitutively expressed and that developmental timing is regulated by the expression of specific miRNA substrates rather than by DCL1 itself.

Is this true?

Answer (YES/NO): NO